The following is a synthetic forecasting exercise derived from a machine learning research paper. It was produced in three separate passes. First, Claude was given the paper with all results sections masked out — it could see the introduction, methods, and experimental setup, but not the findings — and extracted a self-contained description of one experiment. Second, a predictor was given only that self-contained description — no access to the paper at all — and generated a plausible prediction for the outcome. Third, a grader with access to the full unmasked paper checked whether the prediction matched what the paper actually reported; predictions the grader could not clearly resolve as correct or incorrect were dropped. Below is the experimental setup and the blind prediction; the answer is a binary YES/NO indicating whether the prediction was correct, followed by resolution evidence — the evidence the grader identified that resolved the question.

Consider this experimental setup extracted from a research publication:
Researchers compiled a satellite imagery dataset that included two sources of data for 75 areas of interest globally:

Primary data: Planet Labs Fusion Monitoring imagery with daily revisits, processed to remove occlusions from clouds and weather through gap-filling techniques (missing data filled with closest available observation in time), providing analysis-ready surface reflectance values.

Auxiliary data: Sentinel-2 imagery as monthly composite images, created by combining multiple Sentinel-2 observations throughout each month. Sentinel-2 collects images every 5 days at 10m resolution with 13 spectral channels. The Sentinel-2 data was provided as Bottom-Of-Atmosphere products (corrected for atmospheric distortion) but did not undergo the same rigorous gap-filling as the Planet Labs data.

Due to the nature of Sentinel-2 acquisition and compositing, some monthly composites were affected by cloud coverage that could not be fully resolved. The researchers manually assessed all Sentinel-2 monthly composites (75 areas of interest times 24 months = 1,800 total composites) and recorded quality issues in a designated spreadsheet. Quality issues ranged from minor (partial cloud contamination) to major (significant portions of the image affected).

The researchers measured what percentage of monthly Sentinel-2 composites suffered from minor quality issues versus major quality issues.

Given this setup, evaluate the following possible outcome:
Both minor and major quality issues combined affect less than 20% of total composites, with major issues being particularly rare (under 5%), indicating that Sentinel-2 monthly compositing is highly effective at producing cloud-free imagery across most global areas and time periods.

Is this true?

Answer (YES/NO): NO